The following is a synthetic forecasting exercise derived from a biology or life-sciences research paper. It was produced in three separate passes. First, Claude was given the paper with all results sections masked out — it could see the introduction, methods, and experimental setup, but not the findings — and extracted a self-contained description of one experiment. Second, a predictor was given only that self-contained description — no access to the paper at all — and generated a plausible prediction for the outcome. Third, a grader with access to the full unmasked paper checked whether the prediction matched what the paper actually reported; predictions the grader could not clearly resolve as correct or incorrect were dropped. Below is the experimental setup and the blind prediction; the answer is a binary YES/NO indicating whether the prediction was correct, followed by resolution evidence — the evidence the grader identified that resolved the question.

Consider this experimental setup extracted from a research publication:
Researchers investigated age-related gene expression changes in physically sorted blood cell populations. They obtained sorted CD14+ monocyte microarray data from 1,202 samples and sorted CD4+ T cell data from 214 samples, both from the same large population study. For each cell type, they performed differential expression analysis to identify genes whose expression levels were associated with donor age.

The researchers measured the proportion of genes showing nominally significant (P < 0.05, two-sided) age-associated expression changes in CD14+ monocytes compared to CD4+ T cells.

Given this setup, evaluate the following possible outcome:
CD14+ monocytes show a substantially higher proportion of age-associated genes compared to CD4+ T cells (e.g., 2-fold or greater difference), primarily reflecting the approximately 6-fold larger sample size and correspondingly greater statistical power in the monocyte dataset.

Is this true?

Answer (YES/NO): YES